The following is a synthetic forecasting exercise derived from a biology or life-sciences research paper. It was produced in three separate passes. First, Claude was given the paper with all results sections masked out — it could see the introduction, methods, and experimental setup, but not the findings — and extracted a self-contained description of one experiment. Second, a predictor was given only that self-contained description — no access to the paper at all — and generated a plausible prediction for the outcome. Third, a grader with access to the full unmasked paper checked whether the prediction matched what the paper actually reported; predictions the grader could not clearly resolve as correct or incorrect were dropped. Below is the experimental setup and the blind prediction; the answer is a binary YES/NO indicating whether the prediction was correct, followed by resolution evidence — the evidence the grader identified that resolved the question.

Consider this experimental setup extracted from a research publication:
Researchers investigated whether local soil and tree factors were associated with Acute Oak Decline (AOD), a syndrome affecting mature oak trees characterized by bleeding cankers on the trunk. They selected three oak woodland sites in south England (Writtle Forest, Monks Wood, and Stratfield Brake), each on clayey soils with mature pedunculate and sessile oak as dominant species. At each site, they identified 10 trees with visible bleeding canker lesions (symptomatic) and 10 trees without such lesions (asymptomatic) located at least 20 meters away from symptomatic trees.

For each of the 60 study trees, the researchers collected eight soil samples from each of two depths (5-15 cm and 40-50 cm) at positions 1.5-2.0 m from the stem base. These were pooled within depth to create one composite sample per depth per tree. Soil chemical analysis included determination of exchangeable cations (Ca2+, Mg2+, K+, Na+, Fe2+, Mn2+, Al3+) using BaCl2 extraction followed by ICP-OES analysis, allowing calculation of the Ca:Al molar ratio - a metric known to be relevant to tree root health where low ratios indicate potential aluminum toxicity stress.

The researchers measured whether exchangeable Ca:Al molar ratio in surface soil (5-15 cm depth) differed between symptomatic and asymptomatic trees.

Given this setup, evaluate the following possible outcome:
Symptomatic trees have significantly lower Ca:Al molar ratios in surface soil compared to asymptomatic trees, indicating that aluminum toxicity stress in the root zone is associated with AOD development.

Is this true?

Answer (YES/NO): NO